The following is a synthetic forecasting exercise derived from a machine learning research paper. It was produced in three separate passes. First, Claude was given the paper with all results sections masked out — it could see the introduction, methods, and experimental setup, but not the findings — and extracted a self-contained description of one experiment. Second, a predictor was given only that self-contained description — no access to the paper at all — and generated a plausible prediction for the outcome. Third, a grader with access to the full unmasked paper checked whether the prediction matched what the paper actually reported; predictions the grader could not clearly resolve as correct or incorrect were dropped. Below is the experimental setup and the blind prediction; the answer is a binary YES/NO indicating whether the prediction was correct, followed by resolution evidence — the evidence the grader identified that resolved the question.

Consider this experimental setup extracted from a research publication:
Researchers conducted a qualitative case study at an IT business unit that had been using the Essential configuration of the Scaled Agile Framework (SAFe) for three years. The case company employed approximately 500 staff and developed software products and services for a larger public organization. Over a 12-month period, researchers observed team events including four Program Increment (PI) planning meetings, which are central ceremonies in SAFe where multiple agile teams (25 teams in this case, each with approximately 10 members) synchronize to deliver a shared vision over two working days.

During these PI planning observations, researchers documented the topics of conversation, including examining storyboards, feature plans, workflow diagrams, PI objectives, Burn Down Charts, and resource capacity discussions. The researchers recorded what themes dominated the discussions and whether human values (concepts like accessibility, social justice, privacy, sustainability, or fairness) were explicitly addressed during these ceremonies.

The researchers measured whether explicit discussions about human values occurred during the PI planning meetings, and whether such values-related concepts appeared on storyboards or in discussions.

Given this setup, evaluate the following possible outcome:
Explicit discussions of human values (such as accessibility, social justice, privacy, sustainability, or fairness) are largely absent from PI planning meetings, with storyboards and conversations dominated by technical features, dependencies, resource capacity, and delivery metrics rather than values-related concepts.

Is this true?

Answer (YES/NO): YES